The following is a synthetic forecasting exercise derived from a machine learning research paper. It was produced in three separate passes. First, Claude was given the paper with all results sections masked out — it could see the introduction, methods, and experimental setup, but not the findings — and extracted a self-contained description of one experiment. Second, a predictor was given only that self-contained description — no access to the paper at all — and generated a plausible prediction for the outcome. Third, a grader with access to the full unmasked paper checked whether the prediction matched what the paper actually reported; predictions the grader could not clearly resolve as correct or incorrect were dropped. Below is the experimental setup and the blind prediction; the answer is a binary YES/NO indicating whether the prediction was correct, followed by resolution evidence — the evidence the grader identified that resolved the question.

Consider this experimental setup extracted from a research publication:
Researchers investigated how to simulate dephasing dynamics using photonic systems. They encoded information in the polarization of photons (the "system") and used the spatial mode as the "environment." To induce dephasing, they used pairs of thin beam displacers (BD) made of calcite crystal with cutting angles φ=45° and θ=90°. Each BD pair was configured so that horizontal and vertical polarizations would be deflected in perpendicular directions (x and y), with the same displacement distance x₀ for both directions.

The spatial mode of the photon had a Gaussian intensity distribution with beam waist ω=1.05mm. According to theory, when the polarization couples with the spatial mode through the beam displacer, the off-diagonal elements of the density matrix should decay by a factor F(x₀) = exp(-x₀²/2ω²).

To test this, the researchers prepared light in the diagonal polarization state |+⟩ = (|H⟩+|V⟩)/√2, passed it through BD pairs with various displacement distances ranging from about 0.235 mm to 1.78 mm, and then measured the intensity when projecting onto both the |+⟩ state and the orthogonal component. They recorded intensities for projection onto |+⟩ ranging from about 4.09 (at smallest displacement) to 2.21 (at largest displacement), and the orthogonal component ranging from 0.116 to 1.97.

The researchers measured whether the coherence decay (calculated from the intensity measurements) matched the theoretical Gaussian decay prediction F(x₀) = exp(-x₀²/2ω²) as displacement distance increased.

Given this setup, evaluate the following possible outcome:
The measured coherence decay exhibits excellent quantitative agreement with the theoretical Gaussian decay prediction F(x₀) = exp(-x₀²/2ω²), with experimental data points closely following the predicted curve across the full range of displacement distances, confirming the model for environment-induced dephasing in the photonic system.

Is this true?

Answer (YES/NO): YES